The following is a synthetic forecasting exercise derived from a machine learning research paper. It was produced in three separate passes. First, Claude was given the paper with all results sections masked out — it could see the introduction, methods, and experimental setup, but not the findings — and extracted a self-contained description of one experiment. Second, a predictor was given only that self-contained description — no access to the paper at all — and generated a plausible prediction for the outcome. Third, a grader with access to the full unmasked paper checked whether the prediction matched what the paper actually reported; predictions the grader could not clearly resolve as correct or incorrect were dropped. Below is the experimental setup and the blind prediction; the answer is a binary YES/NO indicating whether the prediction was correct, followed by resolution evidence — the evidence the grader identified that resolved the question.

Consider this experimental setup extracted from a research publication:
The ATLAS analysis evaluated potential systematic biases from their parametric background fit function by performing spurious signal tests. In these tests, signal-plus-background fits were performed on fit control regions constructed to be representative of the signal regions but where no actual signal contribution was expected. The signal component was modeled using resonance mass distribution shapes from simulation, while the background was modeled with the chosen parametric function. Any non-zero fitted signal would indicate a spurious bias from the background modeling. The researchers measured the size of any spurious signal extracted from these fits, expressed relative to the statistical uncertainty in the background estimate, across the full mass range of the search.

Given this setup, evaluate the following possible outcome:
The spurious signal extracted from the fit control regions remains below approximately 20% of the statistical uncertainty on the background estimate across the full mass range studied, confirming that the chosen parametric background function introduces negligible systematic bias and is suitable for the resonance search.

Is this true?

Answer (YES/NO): NO